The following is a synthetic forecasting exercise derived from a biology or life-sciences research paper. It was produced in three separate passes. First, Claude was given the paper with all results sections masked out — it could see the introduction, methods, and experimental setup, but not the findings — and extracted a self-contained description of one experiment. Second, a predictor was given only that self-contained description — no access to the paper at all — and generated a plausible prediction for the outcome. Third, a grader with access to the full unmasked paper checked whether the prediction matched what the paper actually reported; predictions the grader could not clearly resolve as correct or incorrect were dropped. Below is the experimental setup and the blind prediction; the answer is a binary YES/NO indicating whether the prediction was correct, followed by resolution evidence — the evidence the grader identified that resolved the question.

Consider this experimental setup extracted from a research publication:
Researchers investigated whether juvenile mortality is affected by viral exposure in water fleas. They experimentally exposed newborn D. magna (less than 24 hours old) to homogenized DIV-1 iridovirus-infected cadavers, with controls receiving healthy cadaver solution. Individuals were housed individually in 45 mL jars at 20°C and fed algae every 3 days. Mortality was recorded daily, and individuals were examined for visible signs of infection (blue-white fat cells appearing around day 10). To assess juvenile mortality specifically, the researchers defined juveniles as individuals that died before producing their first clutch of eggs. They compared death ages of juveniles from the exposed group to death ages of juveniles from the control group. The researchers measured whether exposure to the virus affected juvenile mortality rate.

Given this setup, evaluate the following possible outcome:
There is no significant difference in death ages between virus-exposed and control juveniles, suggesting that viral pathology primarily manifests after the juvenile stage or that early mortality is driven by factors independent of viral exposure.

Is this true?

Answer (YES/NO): YES